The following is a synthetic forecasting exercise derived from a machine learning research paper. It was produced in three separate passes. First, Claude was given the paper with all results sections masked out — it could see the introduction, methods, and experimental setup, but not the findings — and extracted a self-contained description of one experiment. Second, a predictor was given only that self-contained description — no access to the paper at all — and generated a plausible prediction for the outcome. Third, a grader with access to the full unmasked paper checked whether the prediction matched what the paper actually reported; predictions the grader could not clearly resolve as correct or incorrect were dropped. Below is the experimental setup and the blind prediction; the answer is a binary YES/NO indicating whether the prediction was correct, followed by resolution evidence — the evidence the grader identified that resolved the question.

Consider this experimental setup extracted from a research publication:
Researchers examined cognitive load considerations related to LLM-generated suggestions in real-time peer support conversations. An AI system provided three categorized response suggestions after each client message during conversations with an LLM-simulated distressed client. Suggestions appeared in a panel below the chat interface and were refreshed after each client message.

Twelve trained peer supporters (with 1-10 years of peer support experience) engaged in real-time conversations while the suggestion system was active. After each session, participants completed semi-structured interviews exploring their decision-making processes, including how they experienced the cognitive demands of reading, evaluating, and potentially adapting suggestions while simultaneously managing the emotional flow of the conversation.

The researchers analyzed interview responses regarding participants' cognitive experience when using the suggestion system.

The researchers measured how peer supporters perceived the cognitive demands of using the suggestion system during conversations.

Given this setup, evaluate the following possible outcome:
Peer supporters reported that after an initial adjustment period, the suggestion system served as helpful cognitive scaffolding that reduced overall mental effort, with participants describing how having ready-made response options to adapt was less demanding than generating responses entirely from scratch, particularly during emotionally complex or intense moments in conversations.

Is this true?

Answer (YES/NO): NO